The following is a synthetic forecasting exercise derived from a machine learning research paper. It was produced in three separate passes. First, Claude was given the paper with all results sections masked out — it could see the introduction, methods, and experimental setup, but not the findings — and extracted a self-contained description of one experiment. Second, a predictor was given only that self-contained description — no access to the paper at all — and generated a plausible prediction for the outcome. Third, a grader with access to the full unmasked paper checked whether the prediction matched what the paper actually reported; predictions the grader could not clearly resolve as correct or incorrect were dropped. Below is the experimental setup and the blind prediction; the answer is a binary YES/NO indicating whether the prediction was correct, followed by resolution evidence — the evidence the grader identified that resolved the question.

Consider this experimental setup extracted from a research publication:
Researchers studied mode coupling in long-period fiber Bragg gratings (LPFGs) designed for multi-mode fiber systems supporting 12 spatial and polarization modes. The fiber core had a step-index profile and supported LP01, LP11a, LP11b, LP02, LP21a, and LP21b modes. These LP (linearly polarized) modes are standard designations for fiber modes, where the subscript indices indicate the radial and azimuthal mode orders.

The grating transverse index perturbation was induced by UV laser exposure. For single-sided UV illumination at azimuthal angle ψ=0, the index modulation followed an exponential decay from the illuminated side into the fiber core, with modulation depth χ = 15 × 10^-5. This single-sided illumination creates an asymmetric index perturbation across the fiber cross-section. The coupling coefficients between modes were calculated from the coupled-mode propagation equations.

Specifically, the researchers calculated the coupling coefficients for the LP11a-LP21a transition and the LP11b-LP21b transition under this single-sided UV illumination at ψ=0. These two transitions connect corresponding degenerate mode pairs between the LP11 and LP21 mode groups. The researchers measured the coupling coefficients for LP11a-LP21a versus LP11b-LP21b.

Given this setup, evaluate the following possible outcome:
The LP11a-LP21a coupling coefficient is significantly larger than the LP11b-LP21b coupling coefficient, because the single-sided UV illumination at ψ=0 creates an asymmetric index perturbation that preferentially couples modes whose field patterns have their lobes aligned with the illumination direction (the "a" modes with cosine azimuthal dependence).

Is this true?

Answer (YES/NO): NO